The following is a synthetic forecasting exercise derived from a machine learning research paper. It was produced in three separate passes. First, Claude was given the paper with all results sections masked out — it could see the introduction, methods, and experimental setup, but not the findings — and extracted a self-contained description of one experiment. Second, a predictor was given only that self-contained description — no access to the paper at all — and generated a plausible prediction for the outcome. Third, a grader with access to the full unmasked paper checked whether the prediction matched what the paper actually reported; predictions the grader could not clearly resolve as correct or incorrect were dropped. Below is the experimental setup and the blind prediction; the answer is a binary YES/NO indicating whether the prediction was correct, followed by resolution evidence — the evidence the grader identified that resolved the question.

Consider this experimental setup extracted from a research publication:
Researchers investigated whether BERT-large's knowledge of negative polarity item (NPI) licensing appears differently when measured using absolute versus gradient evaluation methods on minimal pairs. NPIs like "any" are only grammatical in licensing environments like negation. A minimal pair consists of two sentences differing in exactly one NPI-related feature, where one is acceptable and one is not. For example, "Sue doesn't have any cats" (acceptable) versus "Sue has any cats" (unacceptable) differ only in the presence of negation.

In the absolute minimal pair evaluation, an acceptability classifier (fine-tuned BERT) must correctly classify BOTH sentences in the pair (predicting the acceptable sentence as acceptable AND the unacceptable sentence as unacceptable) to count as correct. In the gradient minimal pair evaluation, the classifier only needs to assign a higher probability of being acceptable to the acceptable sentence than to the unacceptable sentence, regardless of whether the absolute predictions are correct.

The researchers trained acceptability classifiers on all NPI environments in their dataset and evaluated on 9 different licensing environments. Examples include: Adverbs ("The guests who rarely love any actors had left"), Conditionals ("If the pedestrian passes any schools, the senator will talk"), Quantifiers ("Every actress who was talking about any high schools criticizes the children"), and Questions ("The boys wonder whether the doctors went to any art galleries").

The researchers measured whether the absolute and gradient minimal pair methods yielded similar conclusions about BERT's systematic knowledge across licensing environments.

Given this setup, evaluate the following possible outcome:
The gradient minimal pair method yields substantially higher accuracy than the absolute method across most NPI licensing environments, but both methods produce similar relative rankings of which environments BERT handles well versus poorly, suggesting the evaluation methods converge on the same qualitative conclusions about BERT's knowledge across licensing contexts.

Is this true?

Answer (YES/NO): NO